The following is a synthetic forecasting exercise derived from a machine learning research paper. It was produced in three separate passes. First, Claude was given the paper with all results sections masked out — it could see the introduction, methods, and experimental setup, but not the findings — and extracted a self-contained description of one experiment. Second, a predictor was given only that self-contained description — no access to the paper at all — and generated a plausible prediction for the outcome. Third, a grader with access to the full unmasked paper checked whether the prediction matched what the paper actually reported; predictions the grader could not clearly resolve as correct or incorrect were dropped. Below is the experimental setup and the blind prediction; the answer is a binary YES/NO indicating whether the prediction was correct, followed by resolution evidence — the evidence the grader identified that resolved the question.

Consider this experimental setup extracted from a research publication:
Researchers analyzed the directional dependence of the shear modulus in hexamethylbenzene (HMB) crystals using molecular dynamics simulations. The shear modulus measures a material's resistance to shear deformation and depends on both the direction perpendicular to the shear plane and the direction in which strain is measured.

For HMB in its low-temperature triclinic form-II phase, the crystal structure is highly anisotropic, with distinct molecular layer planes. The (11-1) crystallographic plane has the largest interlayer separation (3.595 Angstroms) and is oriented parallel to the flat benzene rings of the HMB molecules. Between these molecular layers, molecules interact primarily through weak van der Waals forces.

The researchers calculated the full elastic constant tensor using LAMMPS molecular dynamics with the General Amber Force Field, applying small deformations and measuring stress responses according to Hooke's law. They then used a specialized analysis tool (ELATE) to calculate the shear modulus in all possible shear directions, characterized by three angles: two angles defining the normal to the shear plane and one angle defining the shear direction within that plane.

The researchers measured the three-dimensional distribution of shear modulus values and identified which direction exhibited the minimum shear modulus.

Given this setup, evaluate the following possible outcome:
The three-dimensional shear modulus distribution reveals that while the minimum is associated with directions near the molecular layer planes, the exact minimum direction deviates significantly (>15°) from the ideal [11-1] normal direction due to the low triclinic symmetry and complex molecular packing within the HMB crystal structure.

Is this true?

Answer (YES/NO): NO